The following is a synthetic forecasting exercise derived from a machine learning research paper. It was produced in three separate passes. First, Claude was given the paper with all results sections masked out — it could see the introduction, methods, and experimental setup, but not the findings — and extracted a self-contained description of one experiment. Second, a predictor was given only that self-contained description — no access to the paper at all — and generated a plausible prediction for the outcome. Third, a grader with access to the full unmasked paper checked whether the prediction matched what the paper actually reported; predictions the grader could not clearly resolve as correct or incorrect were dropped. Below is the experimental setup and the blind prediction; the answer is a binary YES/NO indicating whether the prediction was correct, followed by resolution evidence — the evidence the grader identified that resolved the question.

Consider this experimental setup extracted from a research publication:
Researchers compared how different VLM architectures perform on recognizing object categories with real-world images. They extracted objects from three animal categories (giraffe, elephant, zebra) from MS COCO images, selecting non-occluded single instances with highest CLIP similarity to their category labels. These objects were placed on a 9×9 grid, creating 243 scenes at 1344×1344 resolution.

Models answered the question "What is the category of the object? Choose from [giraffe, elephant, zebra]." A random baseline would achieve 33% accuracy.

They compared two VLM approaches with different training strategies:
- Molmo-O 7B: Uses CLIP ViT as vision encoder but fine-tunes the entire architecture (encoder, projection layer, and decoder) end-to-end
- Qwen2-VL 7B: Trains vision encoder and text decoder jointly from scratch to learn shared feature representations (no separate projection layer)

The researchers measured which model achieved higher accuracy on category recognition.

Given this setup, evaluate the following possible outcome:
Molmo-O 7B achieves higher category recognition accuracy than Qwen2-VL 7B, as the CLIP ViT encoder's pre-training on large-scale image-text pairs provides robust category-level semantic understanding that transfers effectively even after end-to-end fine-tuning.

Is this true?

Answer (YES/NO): NO